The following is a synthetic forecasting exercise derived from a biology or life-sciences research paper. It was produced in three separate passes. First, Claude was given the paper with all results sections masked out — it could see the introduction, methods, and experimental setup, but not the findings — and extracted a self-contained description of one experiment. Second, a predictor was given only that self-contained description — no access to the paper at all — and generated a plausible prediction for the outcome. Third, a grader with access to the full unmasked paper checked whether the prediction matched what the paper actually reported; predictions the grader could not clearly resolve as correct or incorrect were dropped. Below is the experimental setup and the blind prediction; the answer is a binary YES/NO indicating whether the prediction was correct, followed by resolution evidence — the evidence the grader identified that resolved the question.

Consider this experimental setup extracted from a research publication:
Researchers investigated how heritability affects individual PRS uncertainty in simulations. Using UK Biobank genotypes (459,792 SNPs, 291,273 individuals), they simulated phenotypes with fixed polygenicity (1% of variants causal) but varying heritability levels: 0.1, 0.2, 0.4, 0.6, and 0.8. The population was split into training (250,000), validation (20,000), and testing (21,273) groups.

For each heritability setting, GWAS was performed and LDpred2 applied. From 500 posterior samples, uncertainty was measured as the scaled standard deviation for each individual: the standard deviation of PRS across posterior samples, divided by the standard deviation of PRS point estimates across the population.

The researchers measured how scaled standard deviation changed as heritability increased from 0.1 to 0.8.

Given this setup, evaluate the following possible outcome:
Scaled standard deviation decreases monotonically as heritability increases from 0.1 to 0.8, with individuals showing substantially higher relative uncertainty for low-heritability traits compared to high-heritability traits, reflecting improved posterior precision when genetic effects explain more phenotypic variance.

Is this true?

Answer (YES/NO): YES